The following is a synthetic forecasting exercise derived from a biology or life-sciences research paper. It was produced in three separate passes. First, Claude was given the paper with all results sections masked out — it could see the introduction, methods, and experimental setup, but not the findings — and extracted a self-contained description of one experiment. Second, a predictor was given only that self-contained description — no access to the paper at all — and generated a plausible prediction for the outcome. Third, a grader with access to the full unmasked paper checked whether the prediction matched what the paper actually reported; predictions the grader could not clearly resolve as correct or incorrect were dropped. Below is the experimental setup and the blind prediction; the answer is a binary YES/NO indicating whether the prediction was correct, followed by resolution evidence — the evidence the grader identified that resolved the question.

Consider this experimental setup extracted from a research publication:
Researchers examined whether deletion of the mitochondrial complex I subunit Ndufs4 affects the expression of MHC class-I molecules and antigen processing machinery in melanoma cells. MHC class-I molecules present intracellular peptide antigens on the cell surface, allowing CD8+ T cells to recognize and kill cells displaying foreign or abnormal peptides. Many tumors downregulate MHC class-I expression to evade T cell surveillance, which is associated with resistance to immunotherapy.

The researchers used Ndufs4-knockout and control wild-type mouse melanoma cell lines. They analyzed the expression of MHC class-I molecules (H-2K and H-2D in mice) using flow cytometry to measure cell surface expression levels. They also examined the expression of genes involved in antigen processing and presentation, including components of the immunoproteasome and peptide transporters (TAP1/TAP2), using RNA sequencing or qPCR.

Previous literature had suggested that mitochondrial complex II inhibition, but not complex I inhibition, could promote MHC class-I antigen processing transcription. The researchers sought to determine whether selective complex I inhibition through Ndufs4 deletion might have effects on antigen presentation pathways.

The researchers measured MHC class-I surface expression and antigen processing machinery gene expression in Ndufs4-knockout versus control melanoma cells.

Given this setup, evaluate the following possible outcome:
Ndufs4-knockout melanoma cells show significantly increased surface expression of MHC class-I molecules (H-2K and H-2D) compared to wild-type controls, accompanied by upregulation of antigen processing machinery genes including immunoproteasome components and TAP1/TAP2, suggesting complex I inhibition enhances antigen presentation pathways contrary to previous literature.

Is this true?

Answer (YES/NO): YES